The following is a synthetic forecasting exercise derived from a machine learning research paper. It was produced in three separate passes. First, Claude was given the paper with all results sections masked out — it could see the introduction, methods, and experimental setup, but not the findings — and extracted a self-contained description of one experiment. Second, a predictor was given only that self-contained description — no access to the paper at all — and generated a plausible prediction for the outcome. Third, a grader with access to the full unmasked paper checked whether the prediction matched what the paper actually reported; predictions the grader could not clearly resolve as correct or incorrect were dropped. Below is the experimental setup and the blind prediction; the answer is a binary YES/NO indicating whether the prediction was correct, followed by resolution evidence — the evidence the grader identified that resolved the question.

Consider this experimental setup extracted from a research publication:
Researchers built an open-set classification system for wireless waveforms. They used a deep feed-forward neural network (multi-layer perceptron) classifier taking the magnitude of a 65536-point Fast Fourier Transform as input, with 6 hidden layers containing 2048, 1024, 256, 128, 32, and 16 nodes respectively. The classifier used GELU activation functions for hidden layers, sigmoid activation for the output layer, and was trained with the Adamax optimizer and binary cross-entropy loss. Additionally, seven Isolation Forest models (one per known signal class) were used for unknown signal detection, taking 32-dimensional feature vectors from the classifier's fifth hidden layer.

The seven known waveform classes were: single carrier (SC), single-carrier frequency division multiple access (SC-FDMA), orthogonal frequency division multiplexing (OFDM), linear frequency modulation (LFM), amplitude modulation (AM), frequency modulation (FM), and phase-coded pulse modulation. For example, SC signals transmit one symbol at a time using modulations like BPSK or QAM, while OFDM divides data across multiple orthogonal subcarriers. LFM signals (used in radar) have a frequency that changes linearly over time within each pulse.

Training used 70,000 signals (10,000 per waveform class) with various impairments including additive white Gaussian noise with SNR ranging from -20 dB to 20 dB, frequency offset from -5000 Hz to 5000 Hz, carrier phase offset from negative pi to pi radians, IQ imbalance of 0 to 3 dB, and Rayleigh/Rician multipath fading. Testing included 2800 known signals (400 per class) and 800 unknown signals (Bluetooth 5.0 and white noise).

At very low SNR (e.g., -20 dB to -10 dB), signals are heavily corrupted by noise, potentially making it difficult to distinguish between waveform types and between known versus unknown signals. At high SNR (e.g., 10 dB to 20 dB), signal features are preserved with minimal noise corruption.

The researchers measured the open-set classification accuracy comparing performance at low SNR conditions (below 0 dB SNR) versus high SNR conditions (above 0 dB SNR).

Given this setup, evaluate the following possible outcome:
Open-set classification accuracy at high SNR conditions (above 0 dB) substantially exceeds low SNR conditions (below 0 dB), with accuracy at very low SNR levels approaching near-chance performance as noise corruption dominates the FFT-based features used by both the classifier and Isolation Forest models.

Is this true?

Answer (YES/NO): NO